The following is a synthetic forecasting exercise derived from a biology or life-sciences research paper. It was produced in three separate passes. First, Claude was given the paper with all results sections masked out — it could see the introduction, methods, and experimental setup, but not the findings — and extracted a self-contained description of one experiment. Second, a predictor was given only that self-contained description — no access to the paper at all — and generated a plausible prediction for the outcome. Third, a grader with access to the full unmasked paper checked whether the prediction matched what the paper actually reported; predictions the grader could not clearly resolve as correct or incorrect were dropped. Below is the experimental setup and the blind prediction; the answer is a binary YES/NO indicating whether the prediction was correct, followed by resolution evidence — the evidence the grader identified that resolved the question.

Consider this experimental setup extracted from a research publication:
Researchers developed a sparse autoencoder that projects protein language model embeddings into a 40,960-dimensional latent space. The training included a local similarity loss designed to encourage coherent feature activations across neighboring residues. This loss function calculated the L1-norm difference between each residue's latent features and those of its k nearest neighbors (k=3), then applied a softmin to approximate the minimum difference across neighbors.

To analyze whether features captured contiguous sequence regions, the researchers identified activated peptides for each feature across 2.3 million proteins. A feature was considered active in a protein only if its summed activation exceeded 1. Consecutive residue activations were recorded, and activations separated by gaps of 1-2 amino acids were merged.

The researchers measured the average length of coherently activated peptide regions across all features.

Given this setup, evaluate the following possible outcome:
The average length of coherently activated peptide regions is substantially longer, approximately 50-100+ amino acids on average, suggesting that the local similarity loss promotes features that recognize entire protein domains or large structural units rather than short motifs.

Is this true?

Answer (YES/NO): NO